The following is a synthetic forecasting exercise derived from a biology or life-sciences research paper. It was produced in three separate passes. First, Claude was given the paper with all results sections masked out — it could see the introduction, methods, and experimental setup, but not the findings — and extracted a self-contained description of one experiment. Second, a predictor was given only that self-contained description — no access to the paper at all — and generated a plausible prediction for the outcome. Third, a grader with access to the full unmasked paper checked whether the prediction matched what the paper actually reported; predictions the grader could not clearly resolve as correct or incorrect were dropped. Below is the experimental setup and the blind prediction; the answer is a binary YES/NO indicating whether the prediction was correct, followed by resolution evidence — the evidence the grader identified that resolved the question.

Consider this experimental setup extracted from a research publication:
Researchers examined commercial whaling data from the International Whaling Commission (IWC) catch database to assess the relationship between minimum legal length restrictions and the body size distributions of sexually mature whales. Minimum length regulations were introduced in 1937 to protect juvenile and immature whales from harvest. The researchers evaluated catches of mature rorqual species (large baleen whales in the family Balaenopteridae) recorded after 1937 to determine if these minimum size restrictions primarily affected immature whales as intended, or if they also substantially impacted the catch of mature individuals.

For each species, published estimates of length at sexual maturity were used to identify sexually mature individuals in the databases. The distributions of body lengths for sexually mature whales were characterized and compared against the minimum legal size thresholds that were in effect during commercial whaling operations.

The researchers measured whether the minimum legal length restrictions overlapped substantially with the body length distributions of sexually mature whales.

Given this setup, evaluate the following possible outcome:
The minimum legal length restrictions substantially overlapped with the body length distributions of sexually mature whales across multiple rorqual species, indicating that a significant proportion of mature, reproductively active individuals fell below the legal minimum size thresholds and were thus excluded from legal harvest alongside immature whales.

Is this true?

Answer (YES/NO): NO